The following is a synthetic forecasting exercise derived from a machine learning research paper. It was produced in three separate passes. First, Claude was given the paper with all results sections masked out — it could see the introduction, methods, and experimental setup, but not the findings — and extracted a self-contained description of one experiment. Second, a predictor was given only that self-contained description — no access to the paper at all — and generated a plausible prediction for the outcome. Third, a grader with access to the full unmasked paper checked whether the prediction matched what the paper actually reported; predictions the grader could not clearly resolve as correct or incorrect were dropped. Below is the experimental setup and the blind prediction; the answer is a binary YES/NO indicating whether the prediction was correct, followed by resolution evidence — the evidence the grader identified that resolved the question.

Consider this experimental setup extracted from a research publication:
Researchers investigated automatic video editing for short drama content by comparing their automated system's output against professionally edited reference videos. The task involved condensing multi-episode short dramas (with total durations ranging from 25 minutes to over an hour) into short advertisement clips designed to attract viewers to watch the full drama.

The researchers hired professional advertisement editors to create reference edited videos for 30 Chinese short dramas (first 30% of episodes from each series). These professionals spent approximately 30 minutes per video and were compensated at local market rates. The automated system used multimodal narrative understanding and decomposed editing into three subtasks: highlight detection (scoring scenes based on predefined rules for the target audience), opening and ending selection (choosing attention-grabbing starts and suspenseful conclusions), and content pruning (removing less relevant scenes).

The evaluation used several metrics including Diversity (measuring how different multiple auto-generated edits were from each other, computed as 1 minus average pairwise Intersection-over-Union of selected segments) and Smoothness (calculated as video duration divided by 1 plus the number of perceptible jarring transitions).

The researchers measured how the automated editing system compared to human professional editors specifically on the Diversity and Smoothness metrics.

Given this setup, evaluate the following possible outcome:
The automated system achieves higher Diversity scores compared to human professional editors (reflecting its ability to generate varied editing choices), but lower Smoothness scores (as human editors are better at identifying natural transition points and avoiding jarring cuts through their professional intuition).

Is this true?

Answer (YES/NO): NO